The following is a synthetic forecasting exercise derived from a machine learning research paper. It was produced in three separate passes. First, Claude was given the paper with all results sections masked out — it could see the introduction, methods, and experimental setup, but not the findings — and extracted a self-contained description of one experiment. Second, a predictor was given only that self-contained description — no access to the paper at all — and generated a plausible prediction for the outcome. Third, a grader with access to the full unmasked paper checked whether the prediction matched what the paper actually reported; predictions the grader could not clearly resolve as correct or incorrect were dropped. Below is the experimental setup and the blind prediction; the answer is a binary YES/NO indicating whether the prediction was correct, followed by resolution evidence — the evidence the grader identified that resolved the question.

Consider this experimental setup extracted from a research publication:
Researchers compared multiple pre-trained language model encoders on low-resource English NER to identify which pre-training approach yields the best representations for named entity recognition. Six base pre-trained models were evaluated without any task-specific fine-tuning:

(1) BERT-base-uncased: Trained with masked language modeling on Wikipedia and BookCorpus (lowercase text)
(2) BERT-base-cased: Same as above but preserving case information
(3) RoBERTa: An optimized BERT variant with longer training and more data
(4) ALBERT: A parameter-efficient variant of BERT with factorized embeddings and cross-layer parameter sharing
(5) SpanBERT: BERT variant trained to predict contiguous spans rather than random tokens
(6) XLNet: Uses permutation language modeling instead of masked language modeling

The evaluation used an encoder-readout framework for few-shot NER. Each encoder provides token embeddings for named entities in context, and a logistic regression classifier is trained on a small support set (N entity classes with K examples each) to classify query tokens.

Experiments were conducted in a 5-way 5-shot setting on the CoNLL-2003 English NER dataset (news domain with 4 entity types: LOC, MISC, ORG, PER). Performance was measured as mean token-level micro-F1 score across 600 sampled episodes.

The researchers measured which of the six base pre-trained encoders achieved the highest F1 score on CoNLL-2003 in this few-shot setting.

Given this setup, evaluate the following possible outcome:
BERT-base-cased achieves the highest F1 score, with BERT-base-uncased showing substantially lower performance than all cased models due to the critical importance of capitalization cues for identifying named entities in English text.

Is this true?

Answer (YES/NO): NO